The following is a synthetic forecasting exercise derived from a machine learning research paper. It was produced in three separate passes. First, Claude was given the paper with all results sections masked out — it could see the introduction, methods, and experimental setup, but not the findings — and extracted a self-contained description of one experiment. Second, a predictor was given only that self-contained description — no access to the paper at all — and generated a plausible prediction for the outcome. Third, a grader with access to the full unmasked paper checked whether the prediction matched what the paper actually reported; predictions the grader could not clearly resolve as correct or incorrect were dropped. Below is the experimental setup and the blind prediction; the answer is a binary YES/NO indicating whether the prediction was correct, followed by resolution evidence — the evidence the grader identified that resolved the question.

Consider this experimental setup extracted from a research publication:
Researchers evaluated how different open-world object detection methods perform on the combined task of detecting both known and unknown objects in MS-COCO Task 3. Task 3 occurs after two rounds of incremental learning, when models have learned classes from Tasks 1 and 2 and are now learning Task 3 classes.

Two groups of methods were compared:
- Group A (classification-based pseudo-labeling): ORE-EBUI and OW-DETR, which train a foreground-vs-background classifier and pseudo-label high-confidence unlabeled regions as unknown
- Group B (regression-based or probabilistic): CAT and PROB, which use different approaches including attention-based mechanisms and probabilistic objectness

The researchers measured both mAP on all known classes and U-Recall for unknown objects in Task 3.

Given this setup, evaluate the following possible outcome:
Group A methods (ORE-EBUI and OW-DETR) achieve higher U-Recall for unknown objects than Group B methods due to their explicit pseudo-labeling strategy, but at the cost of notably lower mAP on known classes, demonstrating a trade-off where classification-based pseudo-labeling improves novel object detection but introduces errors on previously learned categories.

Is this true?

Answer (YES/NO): NO